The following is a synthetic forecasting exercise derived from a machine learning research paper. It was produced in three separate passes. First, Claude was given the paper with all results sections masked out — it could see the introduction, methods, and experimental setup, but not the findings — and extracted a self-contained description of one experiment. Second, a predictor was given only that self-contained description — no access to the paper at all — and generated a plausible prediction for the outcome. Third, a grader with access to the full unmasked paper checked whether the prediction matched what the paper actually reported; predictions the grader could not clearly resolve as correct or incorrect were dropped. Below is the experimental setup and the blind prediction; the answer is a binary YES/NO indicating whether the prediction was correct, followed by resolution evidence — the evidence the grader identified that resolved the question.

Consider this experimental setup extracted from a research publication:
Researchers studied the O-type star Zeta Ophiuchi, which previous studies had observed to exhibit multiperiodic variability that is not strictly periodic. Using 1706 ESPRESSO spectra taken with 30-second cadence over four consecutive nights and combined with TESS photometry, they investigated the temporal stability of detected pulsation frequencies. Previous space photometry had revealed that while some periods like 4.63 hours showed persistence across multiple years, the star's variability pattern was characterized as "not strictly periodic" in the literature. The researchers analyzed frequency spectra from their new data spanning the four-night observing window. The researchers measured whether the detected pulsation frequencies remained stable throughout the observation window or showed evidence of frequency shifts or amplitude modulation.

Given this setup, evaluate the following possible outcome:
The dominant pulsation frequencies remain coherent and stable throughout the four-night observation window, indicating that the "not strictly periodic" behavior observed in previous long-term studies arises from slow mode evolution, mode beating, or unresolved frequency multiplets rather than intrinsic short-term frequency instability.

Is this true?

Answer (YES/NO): YES